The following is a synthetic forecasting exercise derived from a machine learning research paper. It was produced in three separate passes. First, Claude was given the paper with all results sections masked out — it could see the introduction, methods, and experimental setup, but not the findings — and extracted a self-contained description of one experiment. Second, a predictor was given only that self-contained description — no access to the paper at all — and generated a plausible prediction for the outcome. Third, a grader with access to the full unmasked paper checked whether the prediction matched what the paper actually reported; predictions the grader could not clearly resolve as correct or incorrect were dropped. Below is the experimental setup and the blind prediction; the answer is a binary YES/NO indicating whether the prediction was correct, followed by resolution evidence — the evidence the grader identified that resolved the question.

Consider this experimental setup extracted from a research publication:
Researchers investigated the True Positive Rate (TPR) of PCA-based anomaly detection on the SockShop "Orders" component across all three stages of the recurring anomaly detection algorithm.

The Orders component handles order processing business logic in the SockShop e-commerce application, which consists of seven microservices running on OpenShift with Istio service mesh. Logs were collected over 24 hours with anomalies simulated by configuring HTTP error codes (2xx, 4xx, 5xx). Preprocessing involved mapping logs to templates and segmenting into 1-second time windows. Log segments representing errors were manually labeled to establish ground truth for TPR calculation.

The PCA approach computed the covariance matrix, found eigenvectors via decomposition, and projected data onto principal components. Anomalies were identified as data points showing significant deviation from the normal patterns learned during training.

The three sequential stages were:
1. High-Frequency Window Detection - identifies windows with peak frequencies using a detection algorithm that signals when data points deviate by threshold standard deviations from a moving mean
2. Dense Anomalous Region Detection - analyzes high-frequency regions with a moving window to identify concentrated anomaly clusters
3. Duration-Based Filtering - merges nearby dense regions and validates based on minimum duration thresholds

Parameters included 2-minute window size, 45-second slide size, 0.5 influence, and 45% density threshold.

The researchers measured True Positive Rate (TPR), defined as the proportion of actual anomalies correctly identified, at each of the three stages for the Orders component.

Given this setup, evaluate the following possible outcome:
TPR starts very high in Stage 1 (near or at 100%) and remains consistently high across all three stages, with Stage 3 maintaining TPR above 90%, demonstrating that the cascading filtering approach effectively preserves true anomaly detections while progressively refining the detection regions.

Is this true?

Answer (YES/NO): NO